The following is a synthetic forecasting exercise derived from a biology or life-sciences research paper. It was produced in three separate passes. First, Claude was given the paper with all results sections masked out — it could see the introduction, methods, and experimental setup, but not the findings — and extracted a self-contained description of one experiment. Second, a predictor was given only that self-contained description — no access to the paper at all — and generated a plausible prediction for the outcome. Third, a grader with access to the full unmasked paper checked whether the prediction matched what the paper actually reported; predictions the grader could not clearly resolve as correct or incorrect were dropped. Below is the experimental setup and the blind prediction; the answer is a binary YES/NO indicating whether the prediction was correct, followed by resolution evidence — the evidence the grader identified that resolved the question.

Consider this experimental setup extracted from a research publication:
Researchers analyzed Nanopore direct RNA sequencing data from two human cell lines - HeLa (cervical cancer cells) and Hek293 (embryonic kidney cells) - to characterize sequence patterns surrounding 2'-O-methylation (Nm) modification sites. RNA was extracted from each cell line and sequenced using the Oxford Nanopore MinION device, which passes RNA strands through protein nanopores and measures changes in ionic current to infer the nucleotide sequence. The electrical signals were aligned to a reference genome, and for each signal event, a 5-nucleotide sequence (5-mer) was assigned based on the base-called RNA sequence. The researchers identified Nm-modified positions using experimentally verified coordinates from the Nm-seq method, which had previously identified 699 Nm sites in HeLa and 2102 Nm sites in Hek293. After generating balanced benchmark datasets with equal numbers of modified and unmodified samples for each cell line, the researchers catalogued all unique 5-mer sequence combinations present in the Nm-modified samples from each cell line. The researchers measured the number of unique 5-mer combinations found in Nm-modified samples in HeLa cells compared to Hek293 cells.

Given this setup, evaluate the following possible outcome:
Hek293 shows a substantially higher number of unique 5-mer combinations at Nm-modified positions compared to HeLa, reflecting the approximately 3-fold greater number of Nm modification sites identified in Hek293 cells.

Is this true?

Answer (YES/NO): NO